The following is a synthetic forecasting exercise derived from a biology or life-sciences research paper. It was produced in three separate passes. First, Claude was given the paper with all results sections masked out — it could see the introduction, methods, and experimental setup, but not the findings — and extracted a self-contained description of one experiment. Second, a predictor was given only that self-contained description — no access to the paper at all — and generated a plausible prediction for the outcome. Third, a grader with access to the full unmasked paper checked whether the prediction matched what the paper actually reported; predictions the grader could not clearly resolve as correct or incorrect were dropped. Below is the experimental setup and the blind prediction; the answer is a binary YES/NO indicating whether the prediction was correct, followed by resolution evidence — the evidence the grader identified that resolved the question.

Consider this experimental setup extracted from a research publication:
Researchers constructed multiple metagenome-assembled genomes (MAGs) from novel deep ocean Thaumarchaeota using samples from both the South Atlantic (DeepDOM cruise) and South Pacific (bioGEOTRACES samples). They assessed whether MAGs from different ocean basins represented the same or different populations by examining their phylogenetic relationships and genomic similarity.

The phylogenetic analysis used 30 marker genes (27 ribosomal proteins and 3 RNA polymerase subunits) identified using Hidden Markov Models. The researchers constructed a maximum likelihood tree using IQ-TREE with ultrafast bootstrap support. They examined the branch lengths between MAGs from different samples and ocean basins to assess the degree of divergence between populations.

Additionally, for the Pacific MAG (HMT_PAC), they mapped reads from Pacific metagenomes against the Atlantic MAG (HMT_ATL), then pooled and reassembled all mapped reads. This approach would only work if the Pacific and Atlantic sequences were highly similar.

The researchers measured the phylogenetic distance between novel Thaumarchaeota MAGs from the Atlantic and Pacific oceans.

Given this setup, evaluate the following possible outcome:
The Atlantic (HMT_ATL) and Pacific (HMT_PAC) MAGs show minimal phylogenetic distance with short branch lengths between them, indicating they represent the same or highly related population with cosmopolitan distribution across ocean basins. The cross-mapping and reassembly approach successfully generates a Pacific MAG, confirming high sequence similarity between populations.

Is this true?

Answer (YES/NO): YES